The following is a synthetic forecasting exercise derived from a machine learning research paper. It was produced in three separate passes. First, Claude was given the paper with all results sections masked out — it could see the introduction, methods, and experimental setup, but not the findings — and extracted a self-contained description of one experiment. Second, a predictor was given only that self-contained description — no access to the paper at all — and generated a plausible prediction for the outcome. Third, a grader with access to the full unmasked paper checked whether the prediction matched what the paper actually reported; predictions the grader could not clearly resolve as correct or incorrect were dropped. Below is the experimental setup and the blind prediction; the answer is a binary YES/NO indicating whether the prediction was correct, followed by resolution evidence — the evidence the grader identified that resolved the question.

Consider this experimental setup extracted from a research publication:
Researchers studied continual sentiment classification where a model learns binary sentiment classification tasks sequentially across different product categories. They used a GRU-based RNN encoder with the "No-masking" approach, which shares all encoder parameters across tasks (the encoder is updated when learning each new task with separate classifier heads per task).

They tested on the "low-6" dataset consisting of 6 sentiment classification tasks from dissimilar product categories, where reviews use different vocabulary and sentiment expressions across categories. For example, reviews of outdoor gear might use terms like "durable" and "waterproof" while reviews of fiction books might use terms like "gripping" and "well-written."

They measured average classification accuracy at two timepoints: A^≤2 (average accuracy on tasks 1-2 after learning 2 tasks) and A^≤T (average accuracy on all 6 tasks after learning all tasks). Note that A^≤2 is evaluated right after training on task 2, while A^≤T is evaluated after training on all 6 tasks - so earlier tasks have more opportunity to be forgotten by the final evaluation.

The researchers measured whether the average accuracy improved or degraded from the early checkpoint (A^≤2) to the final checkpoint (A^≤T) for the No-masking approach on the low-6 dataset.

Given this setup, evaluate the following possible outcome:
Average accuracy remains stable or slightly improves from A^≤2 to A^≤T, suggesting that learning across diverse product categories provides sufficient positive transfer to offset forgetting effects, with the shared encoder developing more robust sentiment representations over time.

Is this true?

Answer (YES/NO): YES